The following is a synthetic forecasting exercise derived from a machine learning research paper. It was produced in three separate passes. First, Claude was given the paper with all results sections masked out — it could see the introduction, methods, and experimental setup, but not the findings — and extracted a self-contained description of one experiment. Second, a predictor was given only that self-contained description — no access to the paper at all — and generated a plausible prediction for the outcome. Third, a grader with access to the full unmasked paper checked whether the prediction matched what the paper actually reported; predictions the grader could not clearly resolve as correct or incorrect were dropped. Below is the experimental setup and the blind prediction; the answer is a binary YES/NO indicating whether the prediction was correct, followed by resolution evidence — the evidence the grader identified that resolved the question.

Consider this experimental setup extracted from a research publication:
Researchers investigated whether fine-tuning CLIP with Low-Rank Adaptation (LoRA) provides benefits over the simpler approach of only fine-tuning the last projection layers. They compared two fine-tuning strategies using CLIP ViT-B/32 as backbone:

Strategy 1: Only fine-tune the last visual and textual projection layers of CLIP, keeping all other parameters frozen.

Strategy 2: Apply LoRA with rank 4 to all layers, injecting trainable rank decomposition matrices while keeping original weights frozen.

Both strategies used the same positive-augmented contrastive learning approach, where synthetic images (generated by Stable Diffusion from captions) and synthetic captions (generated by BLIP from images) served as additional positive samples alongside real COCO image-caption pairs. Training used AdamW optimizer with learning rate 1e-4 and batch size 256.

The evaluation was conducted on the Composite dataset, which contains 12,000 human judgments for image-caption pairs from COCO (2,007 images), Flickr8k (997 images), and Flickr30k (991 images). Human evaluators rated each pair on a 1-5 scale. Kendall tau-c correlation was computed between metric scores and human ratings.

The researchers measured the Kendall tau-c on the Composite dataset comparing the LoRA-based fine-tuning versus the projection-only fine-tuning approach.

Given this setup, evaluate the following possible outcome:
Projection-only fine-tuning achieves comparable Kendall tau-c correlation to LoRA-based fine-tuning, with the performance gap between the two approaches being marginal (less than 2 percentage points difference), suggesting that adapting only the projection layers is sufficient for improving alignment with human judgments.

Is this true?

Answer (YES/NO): NO